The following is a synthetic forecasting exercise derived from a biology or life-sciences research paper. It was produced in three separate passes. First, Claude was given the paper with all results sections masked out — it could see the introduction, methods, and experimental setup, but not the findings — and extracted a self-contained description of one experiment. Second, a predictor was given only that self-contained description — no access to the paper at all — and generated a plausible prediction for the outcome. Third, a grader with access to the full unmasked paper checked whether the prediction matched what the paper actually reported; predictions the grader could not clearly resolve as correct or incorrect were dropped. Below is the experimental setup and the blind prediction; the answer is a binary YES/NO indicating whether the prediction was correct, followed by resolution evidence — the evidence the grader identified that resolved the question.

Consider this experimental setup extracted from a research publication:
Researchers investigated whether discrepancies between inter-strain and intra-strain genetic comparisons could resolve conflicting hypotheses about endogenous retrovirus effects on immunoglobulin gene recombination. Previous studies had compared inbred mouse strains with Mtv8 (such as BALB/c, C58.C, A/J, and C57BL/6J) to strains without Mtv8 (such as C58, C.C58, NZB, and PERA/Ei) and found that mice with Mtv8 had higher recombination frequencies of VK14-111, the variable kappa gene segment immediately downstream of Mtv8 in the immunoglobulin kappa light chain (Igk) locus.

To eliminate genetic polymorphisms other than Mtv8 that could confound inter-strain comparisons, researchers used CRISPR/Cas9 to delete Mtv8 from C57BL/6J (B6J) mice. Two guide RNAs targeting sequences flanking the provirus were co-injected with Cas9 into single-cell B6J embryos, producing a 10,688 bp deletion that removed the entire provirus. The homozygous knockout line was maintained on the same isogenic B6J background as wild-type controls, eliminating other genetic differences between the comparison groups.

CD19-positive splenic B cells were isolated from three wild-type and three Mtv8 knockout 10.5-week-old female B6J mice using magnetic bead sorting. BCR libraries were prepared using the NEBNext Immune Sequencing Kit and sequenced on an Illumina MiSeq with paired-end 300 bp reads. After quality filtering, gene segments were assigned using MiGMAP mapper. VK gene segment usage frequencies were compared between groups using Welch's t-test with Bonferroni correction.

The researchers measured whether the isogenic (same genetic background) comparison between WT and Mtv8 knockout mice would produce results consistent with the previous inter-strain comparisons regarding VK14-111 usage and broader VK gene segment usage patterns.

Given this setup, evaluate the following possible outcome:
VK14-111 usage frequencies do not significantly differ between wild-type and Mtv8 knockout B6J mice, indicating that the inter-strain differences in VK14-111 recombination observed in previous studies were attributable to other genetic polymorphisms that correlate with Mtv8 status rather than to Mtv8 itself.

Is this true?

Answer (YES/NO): YES